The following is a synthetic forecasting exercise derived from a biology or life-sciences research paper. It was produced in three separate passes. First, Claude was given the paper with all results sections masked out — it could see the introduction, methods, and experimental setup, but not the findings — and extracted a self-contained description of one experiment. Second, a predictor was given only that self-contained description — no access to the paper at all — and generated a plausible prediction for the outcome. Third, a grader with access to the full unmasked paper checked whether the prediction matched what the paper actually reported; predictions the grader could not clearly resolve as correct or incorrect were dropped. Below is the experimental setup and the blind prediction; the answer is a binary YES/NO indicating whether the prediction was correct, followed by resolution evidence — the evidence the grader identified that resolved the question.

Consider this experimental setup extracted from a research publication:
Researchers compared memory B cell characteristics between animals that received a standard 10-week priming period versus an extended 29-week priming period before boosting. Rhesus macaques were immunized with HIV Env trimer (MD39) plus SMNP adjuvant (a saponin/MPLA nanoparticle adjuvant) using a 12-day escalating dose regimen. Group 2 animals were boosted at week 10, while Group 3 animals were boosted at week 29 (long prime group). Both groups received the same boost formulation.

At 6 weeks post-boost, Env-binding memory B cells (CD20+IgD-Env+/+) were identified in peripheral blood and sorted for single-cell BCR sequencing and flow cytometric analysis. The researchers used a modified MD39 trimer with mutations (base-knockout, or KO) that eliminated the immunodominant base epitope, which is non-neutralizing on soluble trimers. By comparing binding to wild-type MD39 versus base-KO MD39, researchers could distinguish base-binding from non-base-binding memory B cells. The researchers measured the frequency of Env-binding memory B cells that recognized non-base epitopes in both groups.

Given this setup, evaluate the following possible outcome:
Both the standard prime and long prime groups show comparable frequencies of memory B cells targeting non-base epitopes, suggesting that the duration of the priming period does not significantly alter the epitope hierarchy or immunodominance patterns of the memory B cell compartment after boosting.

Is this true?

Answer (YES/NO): NO